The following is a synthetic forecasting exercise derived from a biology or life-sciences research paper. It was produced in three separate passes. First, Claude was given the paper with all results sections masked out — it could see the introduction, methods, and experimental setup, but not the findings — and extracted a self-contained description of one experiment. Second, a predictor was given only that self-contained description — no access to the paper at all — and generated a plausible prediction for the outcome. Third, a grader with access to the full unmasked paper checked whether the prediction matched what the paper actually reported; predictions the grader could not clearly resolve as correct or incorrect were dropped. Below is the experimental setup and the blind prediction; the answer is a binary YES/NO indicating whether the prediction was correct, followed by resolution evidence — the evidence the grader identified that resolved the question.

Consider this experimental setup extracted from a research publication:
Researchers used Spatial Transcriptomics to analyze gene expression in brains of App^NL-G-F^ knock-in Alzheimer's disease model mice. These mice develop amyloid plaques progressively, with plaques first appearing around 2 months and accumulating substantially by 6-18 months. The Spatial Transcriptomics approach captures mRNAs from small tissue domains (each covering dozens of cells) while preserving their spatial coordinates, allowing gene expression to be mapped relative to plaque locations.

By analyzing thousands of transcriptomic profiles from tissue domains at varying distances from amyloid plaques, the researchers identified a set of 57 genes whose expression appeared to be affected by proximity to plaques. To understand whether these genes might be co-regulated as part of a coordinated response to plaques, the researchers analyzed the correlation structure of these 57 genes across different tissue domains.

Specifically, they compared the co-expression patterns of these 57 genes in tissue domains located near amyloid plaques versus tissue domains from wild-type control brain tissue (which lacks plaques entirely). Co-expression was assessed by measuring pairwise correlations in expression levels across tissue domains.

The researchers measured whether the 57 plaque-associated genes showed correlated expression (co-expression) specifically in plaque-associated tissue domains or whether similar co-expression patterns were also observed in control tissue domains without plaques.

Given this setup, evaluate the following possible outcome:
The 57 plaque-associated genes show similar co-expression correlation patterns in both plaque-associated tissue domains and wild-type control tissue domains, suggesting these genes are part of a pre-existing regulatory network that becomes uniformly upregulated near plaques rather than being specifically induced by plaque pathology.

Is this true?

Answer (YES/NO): NO